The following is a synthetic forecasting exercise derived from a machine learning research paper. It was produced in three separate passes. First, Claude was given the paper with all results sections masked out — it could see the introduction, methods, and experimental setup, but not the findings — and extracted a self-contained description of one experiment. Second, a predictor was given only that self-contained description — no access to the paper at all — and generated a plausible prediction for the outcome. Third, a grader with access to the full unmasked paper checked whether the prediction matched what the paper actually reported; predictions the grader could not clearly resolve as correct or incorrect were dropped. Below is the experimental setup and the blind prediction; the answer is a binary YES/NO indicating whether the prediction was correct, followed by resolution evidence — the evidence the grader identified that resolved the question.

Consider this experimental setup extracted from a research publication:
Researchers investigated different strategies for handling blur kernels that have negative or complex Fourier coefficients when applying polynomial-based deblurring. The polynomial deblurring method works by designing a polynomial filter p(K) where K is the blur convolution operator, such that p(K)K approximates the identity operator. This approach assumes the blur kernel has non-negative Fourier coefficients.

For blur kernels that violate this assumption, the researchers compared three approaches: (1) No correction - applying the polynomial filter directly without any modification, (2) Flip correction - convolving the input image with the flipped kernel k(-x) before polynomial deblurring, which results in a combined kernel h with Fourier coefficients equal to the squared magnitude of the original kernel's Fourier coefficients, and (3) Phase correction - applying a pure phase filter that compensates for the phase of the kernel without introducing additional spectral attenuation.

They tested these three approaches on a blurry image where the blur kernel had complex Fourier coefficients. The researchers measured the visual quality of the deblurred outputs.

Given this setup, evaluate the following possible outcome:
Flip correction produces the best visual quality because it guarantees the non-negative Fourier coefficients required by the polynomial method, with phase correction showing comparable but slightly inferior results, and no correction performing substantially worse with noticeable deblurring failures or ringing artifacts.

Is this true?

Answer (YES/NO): NO